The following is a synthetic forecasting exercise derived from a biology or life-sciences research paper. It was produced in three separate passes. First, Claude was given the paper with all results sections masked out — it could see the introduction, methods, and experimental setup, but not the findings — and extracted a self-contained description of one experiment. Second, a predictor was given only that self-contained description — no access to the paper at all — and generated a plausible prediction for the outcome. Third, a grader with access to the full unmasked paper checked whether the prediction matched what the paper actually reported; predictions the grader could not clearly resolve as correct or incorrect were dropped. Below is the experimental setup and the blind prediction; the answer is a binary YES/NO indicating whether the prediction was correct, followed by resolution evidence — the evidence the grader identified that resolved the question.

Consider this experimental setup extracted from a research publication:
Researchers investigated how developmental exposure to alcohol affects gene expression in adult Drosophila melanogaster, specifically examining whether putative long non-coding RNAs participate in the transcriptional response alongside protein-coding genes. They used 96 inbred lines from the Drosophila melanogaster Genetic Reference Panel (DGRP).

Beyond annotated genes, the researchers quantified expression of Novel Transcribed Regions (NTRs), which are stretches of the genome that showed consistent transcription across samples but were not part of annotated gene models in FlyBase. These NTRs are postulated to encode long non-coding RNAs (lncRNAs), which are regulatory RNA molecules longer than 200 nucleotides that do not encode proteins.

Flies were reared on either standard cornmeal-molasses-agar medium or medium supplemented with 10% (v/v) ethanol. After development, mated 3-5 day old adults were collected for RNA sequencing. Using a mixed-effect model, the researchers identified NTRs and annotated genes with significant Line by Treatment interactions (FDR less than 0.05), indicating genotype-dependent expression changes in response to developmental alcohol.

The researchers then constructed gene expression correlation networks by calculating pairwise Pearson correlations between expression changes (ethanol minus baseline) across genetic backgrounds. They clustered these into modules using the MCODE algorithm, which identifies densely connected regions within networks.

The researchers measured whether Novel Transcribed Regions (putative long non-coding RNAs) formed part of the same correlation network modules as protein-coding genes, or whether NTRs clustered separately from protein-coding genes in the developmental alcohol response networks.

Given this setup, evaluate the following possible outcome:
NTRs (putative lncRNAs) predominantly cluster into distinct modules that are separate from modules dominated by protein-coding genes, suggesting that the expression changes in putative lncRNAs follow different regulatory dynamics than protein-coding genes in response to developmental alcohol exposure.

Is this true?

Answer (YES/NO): NO